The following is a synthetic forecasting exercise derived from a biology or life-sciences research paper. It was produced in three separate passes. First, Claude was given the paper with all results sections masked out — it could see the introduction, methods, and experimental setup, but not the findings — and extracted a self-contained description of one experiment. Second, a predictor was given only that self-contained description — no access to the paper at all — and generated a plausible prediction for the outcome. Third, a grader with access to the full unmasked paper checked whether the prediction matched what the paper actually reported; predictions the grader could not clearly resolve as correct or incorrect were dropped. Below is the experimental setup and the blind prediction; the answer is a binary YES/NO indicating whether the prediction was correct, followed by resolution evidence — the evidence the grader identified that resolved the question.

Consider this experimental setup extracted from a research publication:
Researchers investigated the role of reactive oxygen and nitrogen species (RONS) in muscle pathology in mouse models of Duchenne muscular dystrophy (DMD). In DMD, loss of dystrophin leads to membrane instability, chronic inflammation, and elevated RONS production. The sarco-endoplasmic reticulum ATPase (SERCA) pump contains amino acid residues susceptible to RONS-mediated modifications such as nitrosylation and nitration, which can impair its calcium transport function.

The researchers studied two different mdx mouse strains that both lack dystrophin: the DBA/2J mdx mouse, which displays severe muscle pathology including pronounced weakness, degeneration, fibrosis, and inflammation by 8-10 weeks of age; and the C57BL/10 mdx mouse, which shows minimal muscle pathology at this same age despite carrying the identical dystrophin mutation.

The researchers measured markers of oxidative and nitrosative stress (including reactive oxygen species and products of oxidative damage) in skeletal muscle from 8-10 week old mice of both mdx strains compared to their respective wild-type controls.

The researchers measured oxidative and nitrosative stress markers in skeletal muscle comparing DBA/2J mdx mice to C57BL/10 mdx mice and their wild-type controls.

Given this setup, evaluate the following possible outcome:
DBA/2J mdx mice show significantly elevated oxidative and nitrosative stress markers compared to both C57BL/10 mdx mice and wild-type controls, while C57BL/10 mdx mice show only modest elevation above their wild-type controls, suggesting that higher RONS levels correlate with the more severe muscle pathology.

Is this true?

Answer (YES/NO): YES